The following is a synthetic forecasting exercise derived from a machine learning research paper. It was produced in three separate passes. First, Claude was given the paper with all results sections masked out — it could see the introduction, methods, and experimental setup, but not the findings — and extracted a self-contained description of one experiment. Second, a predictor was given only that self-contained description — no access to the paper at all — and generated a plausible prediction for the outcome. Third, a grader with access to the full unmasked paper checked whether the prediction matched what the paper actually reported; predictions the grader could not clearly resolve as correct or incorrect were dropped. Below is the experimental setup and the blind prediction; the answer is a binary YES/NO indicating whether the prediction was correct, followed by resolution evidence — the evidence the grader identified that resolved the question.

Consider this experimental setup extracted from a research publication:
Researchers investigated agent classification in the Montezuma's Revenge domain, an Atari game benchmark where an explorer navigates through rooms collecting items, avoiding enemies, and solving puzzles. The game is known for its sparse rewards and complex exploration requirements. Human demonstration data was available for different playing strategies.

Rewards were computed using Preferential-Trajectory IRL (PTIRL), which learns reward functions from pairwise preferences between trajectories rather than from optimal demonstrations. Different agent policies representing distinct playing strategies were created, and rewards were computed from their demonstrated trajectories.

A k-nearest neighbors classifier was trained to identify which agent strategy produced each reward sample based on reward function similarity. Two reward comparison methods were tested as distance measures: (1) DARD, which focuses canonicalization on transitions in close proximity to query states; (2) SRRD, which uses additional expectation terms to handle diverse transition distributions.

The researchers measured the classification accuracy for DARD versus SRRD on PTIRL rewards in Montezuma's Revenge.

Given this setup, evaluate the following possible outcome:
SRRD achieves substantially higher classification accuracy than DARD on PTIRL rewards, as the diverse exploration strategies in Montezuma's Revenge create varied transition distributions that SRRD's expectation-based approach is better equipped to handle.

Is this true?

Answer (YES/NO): NO